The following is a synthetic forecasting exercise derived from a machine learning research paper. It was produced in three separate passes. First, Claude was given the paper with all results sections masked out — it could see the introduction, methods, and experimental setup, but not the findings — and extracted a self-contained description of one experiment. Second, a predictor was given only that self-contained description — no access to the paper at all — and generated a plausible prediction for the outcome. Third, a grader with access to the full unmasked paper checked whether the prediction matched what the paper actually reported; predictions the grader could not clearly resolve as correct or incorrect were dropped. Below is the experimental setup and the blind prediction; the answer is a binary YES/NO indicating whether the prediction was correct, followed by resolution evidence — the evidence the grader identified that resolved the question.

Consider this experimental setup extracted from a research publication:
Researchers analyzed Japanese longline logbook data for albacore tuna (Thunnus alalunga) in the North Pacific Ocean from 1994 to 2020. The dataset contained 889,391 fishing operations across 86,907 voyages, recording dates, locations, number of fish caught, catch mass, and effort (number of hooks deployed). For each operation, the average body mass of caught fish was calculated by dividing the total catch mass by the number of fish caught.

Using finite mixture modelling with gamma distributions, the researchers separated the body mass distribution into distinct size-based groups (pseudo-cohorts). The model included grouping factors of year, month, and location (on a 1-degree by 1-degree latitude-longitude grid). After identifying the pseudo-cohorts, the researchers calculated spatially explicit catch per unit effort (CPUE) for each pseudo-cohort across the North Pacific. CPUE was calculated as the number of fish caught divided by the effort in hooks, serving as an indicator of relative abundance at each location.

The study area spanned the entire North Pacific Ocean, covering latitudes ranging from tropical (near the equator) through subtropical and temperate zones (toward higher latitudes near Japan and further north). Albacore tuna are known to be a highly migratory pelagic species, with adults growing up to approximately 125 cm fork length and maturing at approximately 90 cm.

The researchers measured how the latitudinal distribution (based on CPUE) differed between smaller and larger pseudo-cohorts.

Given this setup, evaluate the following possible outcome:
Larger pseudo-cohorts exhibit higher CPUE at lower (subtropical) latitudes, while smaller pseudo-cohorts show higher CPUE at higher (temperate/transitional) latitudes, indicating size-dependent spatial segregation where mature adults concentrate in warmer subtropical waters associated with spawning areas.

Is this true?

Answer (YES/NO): YES